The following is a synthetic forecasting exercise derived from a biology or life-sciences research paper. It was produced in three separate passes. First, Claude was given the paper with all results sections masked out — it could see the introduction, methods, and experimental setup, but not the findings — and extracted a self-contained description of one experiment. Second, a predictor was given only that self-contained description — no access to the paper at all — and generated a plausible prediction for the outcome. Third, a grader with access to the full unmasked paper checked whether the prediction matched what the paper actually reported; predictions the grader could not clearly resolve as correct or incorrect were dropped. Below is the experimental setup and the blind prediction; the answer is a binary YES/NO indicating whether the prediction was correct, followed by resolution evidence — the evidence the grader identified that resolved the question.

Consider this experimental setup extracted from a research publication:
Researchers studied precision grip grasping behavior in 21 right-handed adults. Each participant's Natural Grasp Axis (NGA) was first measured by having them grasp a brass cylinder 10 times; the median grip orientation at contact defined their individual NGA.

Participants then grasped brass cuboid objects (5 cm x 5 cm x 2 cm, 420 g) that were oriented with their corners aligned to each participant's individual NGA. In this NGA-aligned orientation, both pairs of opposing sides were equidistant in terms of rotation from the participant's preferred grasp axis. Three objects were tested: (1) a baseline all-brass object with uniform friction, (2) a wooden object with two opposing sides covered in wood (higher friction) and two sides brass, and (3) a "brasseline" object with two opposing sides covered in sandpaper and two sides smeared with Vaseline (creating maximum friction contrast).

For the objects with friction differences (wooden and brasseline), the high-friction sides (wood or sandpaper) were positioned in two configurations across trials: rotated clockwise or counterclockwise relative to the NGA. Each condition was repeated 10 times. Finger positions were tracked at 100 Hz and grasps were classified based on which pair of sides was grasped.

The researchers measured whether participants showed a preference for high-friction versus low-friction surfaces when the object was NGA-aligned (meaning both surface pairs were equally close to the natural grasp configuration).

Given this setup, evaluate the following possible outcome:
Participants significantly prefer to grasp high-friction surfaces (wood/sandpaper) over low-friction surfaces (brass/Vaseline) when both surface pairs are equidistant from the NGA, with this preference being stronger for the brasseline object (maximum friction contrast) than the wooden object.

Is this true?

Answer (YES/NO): YES